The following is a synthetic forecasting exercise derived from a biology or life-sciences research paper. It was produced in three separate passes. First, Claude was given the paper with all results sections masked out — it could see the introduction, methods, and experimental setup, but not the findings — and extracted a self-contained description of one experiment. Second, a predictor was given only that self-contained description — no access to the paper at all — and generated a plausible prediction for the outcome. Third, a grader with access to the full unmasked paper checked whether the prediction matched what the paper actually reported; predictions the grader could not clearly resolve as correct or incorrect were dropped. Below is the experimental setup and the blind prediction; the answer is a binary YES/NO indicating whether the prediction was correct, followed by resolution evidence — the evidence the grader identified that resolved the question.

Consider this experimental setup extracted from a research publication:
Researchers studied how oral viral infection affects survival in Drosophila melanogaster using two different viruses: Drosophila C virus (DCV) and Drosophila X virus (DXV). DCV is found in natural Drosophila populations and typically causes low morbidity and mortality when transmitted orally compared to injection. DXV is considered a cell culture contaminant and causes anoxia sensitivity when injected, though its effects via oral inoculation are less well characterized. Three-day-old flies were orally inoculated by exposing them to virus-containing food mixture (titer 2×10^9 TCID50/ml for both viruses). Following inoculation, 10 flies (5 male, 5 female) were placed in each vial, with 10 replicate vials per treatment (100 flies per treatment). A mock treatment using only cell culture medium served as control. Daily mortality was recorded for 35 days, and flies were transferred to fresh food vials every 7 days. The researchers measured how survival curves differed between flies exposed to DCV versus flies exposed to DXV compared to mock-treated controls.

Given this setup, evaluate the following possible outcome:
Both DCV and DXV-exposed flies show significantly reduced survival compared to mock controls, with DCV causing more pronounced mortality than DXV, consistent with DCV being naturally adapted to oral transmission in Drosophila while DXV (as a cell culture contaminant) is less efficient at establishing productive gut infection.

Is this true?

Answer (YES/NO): NO